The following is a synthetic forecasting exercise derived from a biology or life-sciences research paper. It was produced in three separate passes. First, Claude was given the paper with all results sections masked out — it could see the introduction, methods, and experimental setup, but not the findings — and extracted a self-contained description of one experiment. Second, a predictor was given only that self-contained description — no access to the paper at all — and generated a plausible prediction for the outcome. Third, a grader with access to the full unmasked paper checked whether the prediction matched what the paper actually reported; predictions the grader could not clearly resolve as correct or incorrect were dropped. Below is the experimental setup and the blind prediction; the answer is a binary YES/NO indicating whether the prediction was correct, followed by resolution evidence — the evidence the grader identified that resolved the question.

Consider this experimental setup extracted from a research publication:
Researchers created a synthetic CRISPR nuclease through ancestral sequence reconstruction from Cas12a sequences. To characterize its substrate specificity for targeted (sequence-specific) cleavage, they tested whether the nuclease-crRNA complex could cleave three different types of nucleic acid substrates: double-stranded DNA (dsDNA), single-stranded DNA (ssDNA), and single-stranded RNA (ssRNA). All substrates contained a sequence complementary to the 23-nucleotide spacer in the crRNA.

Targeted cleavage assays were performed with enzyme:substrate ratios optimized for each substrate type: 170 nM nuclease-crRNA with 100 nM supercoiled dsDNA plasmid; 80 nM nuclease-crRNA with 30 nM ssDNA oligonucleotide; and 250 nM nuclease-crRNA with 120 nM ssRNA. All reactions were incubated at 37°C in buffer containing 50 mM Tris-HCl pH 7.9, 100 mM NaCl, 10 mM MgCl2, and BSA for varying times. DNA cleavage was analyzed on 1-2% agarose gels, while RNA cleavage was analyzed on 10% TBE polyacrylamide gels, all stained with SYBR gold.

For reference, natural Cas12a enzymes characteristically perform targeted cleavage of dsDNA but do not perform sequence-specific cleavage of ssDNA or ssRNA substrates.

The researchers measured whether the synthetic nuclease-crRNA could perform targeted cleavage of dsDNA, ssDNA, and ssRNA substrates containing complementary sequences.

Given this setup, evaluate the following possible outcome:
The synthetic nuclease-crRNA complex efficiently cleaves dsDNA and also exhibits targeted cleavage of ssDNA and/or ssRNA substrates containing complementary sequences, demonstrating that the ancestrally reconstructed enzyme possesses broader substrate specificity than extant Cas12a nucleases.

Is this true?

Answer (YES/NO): YES